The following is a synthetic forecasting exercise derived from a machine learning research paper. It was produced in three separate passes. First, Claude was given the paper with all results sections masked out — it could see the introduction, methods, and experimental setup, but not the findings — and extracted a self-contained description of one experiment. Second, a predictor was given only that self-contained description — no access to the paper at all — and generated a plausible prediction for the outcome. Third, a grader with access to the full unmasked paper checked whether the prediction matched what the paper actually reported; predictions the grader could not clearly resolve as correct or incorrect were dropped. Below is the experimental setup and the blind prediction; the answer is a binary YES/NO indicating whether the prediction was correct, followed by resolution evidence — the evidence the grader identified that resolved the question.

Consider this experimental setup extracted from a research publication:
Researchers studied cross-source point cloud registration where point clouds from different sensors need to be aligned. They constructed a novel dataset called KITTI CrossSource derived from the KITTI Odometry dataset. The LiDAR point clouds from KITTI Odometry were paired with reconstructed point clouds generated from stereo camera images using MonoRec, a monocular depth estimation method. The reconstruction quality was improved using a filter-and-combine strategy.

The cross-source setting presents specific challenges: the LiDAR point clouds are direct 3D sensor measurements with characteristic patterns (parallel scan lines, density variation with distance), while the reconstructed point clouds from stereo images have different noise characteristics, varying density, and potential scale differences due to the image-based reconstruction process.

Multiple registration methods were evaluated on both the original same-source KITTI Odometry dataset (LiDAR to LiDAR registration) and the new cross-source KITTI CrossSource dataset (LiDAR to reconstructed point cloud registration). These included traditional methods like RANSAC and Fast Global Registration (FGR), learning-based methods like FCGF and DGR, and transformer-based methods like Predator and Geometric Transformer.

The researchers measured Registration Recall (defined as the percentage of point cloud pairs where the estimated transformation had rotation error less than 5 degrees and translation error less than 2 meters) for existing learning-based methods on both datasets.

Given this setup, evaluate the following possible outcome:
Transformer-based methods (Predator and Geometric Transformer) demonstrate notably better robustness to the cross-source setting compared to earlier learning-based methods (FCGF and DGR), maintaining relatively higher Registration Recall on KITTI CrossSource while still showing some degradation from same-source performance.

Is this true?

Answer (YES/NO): NO